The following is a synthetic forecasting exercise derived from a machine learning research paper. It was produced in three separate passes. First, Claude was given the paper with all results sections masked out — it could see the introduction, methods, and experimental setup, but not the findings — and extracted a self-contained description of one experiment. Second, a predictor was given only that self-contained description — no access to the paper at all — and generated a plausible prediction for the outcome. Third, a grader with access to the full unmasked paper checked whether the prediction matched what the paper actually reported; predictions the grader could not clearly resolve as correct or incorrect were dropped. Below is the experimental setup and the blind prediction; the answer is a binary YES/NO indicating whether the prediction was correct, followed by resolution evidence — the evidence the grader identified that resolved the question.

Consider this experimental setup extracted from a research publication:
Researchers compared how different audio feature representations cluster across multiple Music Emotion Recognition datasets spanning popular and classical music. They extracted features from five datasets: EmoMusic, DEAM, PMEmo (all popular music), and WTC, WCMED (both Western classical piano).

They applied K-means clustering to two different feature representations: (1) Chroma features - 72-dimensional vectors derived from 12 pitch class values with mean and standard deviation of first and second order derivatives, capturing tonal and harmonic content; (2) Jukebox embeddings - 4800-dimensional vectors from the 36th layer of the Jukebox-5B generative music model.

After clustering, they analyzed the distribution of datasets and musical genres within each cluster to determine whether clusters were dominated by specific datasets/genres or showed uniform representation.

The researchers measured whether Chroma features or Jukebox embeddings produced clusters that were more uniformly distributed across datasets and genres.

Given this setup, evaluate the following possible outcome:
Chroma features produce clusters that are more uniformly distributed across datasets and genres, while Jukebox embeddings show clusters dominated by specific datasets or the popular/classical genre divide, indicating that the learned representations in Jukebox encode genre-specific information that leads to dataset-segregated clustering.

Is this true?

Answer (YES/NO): YES